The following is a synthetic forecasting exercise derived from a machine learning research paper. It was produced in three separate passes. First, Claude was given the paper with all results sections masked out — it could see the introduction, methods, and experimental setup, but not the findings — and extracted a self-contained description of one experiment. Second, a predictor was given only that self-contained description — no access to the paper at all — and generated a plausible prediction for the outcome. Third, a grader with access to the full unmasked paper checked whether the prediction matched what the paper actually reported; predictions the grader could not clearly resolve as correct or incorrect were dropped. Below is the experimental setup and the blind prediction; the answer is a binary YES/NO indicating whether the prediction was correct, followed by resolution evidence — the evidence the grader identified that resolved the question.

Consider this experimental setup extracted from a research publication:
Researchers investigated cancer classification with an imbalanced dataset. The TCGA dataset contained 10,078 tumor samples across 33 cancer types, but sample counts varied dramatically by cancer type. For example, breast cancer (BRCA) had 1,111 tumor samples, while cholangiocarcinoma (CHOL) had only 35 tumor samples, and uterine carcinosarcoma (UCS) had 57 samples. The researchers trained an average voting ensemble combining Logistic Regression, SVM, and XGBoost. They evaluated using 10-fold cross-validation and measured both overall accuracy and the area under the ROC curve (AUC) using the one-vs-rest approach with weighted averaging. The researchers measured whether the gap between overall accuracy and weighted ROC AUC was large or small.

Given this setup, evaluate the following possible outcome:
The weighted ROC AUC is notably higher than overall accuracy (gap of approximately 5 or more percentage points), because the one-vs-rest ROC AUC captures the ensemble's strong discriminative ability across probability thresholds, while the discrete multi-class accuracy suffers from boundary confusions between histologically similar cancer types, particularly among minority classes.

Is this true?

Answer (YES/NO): NO